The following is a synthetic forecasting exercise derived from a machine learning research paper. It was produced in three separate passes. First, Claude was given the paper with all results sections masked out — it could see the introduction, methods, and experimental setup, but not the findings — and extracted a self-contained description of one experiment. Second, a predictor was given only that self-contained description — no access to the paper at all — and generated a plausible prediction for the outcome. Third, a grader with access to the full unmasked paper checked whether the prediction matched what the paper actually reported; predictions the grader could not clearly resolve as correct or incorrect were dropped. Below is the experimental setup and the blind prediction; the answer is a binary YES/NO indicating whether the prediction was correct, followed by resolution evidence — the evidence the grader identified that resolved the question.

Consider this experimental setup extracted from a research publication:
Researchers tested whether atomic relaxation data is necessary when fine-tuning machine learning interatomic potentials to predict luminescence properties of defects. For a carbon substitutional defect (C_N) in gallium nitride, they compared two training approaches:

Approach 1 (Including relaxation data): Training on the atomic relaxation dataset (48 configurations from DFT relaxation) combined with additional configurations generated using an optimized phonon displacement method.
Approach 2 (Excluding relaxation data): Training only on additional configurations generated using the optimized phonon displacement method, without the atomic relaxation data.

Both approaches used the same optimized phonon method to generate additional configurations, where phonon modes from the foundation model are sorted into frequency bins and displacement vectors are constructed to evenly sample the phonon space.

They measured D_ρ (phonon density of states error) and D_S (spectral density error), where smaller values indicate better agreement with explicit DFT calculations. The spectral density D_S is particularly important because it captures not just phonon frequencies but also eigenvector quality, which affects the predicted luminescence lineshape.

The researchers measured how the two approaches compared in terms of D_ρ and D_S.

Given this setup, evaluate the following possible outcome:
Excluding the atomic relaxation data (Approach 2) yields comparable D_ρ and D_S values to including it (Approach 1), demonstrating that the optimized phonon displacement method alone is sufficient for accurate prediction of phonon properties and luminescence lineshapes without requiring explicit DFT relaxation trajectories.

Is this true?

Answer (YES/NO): NO